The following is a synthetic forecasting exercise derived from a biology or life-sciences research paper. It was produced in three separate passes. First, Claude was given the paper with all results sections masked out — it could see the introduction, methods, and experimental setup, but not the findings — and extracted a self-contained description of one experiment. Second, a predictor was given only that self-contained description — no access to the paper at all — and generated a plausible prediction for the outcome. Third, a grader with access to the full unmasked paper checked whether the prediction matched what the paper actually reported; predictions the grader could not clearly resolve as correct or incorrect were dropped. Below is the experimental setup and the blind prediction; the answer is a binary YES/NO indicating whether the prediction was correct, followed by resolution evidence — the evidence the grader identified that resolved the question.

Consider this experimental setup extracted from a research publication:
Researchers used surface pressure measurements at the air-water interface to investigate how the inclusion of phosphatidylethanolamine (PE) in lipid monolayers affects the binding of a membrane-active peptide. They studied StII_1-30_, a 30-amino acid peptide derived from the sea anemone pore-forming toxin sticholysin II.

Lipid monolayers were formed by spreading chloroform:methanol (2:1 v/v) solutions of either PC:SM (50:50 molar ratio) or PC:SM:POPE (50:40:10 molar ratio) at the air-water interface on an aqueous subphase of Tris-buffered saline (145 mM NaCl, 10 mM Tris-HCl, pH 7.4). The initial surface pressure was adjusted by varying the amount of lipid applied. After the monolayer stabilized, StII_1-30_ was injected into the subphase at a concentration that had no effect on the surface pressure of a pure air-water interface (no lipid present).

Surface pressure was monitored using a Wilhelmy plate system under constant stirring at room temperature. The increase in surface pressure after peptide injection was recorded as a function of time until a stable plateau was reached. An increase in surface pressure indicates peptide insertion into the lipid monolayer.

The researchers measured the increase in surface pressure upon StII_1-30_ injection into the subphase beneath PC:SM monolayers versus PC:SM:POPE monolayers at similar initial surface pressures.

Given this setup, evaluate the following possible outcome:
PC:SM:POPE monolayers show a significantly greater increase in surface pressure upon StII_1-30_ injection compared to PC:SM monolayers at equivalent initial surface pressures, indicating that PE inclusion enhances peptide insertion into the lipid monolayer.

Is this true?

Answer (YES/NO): YES